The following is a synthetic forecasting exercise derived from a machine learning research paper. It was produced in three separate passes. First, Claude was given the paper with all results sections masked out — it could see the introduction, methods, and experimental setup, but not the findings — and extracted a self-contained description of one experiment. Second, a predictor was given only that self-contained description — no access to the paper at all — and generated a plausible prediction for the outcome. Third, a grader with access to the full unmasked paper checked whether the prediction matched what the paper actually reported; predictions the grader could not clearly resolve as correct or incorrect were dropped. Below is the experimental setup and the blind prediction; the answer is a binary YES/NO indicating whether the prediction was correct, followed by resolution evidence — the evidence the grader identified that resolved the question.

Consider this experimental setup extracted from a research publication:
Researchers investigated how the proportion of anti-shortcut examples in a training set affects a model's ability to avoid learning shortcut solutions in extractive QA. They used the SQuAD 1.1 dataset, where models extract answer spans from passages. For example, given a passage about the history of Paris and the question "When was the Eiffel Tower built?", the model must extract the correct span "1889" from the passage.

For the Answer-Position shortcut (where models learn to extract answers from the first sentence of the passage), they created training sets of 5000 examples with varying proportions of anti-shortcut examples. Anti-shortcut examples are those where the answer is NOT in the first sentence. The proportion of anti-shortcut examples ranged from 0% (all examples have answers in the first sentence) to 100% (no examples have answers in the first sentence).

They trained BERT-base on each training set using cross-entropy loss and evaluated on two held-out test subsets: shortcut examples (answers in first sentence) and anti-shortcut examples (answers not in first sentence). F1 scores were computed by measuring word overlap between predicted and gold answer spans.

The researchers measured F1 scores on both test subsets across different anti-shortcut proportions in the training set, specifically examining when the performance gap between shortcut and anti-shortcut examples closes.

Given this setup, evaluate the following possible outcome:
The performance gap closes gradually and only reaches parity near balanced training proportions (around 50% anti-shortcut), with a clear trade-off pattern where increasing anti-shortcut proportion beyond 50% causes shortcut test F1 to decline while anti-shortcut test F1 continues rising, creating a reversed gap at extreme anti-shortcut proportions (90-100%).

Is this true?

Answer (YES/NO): NO